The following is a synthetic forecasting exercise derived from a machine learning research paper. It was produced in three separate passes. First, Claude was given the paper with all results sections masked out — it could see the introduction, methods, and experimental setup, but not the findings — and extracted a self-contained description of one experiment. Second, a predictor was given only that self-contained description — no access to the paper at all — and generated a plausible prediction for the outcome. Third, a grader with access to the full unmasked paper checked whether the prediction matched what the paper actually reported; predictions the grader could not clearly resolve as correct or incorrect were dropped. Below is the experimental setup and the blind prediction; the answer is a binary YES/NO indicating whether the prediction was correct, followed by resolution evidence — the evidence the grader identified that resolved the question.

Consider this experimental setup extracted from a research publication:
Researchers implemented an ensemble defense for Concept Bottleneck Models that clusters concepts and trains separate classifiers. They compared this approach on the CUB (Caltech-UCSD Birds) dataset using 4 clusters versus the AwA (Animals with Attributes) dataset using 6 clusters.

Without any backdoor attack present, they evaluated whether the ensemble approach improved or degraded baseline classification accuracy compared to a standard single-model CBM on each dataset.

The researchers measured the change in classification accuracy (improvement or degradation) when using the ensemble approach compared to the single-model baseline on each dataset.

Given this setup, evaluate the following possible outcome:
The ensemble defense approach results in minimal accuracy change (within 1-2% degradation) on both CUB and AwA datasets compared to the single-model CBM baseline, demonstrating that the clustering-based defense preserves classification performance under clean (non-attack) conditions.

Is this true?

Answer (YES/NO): NO